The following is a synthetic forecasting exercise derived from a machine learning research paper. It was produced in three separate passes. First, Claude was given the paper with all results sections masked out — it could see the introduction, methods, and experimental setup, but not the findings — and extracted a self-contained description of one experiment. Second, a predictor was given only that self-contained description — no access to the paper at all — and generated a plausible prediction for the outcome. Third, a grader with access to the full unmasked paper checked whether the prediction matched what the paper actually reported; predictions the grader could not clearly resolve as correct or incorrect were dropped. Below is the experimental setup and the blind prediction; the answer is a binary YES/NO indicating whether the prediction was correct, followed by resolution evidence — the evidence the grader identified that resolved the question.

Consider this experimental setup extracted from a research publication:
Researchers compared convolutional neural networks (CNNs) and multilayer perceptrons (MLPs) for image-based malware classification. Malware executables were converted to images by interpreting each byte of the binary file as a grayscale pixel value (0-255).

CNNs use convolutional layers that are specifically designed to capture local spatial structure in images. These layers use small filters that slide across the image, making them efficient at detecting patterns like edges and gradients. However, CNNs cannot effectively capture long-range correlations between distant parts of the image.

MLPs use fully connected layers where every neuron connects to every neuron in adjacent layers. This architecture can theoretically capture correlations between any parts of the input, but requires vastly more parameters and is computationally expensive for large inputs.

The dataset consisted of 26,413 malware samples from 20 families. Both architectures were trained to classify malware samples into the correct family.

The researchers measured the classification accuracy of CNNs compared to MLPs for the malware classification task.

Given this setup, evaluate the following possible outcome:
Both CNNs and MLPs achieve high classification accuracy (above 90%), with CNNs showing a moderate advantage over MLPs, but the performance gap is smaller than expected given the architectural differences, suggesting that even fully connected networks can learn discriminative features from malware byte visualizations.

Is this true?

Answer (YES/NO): NO